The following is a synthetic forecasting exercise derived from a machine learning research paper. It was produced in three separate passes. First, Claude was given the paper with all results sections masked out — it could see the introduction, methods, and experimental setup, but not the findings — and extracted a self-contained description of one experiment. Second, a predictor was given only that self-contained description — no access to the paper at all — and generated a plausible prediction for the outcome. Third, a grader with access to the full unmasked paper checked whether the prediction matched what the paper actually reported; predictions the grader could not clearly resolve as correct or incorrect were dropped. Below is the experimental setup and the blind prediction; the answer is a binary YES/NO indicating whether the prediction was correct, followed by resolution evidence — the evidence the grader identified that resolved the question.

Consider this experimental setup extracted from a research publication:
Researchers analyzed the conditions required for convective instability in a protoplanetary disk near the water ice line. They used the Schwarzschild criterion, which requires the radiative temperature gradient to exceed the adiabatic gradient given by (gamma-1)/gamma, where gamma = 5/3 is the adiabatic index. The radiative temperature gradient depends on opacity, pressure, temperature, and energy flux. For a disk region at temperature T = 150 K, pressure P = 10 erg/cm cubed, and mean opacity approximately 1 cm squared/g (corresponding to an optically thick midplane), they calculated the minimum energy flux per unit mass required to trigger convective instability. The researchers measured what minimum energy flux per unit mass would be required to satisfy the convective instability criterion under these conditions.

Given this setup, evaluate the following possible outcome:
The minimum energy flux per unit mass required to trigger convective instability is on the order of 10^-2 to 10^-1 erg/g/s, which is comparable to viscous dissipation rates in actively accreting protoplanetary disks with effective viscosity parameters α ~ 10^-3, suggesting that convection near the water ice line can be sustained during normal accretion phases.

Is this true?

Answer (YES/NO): NO